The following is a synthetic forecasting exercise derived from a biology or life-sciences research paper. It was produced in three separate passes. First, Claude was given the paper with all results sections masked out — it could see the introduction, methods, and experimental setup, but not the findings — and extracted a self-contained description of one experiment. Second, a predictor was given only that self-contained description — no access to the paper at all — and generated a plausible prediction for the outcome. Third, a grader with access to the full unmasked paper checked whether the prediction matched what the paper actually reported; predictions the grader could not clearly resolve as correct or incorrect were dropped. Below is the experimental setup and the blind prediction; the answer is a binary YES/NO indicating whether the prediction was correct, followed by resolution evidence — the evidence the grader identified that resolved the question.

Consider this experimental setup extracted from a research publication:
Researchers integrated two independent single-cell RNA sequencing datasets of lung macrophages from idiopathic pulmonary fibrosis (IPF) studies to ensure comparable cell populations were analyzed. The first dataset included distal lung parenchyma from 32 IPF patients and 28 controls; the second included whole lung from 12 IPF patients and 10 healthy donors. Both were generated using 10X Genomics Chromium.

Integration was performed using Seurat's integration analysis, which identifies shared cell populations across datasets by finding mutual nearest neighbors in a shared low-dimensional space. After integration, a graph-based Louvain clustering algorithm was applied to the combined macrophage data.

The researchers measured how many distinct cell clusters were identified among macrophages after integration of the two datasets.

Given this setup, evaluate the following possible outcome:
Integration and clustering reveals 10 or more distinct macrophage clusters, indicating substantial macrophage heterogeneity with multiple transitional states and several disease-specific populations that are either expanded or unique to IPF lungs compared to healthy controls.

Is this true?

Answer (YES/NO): YES